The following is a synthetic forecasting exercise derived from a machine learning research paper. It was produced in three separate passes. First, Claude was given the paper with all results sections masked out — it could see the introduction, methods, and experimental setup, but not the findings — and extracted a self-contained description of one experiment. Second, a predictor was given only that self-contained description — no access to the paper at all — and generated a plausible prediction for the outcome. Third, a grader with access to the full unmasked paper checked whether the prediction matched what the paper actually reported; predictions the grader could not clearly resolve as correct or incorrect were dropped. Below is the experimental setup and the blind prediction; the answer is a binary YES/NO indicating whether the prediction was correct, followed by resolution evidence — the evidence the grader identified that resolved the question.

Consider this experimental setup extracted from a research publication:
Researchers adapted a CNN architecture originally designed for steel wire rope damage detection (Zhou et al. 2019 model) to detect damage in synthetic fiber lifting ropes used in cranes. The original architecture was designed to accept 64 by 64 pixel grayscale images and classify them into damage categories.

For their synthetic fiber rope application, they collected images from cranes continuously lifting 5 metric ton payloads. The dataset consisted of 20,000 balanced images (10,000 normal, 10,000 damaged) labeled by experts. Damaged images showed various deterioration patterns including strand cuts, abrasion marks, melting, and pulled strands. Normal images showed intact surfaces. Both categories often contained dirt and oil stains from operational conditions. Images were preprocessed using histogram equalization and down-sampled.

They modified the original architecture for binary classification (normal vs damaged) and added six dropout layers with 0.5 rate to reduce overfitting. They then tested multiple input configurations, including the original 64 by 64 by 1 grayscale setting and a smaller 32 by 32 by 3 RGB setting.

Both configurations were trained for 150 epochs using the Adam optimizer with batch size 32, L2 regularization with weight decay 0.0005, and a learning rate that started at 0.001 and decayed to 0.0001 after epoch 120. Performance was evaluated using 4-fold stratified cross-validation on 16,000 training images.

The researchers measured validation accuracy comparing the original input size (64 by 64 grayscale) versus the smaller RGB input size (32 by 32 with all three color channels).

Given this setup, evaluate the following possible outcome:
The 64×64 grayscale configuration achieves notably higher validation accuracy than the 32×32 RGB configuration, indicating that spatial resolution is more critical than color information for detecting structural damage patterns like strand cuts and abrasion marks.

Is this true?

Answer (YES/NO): NO